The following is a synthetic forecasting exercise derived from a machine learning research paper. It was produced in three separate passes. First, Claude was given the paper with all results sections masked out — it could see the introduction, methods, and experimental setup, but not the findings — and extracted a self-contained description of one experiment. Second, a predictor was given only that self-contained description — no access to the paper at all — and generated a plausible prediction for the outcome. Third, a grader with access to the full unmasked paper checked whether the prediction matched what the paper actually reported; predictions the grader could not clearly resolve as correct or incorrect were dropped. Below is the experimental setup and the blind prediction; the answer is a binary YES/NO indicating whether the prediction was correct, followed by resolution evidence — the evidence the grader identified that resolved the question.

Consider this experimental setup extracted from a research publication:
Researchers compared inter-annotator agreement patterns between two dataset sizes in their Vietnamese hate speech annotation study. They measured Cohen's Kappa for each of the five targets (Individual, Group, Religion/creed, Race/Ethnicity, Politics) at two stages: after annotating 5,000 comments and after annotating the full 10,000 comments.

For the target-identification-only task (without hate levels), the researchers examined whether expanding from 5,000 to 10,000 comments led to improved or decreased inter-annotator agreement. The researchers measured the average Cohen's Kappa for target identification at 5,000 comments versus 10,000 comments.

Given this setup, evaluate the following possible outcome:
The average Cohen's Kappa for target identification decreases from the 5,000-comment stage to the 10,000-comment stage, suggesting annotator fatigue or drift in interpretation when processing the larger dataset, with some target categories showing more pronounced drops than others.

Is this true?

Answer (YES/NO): NO